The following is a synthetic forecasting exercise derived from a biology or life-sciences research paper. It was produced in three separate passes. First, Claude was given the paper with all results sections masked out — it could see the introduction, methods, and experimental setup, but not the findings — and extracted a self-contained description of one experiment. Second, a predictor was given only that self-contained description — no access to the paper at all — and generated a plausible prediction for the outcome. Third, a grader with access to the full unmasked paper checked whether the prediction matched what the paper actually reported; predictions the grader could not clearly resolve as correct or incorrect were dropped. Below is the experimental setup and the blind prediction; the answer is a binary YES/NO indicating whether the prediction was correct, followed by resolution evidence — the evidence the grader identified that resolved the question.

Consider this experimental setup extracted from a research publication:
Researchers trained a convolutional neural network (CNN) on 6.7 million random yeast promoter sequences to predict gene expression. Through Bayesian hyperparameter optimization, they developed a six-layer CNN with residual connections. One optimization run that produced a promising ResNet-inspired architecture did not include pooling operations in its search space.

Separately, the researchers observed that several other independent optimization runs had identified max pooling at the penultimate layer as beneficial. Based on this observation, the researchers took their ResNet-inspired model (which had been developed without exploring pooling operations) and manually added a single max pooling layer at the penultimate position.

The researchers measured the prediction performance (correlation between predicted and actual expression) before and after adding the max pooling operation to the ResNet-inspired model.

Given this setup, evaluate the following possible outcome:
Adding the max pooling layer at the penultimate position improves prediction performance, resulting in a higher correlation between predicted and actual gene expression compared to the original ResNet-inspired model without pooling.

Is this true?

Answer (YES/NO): YES